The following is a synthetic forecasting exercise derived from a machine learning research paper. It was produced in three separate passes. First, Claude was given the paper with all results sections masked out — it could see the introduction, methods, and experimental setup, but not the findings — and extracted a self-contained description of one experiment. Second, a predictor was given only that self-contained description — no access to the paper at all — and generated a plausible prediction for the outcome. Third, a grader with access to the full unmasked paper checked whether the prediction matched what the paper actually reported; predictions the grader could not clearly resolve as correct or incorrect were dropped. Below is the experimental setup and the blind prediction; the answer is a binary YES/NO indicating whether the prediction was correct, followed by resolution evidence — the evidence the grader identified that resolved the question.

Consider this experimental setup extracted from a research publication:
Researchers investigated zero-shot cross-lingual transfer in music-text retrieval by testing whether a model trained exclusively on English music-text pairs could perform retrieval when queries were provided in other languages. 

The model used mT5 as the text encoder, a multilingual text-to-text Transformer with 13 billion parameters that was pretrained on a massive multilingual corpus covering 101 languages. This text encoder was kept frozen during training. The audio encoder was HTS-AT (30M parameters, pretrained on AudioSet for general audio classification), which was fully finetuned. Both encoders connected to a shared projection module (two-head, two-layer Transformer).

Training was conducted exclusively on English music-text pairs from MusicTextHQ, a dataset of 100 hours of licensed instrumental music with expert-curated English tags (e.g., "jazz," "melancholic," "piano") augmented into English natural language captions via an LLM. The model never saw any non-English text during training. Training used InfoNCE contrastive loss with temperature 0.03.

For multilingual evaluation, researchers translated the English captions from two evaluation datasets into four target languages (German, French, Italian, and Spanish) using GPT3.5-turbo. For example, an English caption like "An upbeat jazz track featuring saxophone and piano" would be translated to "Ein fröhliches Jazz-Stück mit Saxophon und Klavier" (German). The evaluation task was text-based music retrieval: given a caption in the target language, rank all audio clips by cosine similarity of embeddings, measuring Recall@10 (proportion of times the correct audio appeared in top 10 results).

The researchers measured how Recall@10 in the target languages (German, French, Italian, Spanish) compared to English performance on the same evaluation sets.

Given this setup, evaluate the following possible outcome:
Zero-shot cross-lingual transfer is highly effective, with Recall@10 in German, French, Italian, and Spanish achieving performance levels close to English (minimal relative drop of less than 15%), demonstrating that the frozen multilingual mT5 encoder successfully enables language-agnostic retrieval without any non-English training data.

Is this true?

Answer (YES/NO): NO